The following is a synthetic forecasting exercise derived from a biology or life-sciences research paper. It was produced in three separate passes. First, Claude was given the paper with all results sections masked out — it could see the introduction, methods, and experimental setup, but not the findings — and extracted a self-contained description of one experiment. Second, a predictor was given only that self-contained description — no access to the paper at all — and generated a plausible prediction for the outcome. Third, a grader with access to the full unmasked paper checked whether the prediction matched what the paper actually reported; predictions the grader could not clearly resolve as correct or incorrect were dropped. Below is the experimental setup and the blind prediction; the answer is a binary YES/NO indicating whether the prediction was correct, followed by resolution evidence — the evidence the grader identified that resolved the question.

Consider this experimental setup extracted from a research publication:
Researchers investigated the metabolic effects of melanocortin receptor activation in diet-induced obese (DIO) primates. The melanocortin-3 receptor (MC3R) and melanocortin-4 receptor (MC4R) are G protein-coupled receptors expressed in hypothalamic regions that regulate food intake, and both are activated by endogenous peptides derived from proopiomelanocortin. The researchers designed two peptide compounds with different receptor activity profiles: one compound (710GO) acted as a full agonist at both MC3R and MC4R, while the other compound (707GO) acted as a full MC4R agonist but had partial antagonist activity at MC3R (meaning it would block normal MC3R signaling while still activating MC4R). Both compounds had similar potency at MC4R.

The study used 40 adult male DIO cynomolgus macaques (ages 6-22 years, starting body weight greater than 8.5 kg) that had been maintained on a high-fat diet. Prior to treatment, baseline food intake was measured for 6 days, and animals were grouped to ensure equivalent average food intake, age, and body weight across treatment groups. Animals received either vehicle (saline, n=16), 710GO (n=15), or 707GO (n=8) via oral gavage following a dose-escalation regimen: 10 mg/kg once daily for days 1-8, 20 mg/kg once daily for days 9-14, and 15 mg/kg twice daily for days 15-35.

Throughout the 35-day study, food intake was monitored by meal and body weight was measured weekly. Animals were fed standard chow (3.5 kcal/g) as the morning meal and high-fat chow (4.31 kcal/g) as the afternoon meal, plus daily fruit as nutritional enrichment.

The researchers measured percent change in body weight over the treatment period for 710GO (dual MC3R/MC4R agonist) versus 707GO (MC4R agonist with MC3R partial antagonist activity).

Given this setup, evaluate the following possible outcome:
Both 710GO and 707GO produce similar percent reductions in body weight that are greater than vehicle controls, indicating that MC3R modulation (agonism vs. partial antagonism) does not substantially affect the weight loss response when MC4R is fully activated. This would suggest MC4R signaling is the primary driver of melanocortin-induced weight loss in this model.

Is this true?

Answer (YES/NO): NO